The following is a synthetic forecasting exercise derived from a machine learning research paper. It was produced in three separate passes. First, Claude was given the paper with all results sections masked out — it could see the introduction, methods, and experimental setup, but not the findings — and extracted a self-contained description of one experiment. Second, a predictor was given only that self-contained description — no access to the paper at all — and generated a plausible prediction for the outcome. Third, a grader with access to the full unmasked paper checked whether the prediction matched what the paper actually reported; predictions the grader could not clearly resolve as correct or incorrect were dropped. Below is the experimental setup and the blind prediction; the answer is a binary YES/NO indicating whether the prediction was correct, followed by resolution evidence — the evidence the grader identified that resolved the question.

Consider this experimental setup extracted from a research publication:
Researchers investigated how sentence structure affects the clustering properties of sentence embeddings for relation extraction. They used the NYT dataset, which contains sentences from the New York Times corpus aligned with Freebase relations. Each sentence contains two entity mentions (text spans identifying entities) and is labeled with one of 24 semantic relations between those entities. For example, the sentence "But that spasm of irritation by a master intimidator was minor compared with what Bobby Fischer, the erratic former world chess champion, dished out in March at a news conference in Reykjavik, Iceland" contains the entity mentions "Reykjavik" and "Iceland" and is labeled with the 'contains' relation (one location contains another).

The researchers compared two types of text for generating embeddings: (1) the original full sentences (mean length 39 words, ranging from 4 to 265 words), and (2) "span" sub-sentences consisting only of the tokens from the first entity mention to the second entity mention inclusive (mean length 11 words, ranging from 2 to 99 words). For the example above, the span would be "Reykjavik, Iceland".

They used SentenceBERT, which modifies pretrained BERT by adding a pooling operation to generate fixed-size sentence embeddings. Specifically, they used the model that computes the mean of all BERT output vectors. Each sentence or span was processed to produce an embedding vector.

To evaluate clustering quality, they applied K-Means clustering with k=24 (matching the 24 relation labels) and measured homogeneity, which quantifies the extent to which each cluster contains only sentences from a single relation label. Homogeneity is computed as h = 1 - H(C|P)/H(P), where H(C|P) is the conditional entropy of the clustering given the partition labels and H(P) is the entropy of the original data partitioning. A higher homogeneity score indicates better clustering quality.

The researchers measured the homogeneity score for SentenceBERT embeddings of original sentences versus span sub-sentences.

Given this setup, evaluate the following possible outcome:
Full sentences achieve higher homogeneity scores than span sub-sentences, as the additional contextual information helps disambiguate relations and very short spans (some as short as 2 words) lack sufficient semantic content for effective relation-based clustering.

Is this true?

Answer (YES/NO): NO